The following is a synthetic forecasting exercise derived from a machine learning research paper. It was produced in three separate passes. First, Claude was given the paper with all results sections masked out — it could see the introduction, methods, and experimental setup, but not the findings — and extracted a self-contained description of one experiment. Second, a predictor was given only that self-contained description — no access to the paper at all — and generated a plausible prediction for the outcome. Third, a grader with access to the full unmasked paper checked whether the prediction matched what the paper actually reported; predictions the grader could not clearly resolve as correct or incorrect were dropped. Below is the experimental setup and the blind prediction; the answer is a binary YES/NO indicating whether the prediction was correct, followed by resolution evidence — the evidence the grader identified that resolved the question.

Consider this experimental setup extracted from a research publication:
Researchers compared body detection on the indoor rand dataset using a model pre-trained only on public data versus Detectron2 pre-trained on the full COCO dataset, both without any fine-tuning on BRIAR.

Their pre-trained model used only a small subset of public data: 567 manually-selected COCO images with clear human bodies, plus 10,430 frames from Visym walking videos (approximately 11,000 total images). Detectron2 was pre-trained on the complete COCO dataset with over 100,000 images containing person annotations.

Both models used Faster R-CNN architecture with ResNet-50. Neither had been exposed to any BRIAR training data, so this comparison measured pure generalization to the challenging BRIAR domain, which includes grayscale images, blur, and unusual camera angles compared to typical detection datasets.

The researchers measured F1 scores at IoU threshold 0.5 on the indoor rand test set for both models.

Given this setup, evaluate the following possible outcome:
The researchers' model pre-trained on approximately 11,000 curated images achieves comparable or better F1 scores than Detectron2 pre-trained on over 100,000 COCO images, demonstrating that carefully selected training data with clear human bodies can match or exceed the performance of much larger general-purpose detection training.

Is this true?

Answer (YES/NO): NO